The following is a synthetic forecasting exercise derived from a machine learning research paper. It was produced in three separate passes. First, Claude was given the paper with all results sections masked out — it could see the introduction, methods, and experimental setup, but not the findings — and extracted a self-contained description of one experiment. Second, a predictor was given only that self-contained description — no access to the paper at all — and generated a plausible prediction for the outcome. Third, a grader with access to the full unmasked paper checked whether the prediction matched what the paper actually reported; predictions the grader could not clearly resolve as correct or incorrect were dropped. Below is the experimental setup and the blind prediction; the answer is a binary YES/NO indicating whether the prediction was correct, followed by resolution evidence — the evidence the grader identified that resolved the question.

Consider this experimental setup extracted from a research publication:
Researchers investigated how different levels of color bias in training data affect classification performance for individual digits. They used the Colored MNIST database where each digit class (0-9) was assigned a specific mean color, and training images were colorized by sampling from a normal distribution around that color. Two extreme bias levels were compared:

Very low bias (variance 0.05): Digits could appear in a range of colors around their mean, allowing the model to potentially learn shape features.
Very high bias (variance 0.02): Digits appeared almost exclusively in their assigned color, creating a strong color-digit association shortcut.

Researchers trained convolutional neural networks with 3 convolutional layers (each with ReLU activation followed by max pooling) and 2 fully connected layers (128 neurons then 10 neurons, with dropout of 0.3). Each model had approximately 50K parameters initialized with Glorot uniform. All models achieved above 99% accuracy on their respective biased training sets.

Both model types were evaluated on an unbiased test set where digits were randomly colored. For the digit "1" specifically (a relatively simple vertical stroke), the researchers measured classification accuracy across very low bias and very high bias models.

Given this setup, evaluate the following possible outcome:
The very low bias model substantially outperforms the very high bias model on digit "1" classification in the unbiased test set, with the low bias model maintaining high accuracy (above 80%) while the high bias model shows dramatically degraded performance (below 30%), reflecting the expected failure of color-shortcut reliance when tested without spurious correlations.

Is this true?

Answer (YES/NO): NO